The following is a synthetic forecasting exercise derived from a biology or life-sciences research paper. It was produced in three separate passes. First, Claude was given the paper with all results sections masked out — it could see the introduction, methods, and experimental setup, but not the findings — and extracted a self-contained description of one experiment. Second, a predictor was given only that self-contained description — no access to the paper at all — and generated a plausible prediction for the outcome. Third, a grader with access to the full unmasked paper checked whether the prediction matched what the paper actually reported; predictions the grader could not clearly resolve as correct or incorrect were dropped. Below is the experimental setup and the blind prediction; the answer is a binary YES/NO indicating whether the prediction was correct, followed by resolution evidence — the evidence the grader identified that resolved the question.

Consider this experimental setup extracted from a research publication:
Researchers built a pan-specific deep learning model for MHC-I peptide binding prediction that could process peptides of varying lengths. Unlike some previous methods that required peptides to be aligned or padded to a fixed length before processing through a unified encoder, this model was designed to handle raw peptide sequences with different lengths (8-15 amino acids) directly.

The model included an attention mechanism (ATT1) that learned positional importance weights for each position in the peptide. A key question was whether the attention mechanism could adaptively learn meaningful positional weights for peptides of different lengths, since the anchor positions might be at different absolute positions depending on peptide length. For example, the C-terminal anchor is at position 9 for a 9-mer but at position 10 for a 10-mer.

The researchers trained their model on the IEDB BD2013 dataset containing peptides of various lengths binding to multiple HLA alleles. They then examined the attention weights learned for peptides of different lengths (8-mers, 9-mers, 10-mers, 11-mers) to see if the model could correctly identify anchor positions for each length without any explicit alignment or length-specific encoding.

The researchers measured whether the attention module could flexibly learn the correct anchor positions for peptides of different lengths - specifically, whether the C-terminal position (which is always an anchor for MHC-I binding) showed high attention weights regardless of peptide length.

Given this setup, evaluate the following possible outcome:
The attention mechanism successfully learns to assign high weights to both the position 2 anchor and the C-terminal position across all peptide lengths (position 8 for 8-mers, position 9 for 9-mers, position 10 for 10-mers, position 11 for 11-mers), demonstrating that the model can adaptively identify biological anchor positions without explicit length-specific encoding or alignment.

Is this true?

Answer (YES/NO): YES